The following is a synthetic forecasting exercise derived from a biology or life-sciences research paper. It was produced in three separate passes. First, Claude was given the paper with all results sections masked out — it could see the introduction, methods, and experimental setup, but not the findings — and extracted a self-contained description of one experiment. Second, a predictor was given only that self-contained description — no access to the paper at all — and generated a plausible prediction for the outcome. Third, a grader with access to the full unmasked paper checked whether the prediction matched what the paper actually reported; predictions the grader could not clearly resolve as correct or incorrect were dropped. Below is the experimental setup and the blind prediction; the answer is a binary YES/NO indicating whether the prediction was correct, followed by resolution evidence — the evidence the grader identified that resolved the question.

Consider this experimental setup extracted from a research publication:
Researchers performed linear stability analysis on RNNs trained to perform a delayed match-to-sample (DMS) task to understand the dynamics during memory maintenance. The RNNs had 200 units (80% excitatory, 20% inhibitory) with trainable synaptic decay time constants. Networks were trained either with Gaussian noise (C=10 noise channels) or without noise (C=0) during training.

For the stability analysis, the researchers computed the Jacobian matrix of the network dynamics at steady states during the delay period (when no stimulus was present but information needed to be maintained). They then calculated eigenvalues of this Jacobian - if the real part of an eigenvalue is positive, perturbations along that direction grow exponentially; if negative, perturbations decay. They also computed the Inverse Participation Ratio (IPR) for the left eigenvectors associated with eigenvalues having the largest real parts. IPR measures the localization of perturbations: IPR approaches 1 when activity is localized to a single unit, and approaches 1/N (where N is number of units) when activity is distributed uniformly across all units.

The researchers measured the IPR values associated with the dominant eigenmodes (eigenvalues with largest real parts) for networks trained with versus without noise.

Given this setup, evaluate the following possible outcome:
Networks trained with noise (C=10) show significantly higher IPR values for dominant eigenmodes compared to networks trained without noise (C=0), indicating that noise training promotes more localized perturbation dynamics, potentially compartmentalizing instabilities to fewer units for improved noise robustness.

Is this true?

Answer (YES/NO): NO